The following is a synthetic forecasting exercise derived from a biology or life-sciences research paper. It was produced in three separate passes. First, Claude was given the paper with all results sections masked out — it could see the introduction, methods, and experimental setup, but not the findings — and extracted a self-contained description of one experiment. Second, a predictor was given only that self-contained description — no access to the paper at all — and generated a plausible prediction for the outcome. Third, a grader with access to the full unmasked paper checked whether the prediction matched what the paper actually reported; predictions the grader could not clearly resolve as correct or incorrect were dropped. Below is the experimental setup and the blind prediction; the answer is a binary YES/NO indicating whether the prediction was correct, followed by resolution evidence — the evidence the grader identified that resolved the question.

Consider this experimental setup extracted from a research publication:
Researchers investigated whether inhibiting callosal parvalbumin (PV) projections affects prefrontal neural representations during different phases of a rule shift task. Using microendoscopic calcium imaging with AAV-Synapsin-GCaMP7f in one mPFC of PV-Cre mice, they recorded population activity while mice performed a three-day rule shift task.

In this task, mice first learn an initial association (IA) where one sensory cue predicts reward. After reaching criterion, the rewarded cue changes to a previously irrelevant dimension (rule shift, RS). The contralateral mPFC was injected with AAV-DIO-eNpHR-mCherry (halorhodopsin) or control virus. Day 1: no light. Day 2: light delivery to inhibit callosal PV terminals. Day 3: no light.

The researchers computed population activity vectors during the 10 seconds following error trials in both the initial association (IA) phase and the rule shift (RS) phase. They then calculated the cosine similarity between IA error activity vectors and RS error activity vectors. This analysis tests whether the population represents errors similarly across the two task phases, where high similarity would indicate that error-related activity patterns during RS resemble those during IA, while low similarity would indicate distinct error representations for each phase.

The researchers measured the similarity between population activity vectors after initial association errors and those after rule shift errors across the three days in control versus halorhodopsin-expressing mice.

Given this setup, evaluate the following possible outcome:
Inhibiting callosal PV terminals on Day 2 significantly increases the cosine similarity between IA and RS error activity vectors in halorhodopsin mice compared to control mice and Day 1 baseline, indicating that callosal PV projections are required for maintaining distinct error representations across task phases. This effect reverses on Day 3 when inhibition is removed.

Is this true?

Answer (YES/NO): NO